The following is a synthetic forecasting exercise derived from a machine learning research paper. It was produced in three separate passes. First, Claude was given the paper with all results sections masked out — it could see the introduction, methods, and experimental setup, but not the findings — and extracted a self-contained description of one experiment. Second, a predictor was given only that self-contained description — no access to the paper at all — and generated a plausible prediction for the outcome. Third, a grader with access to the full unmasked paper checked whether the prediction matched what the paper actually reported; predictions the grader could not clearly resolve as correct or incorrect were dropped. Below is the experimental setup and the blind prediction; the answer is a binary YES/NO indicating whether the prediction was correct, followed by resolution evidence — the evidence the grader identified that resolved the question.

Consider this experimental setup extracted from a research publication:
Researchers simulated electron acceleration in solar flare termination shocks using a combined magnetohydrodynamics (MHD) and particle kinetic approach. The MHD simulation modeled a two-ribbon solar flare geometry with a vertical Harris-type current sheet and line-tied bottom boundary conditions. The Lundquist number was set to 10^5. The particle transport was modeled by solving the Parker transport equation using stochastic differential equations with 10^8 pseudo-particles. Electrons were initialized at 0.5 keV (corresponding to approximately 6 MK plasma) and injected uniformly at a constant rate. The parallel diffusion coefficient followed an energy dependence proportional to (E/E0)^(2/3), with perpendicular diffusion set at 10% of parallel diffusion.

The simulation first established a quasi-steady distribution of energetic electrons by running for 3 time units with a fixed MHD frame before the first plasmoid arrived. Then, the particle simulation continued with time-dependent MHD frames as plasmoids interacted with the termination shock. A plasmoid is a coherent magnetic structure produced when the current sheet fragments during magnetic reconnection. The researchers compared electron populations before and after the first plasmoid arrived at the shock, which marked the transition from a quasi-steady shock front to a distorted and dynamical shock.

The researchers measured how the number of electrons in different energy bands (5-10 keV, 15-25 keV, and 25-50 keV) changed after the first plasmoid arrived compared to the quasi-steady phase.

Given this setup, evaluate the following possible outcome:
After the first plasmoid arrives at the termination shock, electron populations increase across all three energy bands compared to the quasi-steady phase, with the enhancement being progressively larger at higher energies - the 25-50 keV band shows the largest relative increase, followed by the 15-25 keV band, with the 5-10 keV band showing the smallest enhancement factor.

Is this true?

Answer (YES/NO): NO